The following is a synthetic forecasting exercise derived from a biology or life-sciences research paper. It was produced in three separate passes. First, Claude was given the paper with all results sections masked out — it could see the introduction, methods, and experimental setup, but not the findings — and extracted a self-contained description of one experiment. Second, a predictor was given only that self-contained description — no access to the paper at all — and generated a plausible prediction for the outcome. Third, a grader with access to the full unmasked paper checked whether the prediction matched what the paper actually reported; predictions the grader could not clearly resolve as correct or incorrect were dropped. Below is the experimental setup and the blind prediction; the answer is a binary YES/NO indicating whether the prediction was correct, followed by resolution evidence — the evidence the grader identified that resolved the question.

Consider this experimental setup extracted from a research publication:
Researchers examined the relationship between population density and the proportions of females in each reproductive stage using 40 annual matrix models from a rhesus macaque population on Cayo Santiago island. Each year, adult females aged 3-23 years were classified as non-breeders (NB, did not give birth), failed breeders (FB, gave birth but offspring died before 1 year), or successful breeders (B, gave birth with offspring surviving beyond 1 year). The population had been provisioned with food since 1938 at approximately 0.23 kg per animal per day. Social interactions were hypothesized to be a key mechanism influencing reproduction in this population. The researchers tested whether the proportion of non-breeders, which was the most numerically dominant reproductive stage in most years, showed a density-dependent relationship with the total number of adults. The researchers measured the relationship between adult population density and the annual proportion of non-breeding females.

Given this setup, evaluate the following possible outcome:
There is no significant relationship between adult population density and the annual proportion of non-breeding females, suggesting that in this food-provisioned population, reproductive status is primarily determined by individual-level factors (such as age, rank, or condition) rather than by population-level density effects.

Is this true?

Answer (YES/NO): NO